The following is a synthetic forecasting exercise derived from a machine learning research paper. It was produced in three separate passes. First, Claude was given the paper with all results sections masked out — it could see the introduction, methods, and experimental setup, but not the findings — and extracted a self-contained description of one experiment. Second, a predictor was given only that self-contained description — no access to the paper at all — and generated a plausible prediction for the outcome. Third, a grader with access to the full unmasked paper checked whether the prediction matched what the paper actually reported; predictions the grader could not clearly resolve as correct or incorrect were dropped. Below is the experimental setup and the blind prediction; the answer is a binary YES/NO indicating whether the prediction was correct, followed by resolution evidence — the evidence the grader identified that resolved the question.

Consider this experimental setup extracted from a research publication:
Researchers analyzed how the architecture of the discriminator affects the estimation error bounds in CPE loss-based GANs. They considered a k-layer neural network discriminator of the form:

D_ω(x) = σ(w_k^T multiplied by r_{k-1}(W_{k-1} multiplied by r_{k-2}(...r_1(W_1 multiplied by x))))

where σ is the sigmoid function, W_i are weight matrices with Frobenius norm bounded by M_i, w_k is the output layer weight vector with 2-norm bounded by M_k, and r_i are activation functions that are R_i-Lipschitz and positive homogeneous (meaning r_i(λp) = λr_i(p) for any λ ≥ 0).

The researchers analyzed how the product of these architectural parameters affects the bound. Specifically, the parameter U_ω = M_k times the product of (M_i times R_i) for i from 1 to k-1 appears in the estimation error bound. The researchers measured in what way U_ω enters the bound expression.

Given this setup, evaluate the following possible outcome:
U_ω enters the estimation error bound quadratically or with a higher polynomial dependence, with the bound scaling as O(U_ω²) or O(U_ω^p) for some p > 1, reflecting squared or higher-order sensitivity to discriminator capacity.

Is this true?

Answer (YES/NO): NO